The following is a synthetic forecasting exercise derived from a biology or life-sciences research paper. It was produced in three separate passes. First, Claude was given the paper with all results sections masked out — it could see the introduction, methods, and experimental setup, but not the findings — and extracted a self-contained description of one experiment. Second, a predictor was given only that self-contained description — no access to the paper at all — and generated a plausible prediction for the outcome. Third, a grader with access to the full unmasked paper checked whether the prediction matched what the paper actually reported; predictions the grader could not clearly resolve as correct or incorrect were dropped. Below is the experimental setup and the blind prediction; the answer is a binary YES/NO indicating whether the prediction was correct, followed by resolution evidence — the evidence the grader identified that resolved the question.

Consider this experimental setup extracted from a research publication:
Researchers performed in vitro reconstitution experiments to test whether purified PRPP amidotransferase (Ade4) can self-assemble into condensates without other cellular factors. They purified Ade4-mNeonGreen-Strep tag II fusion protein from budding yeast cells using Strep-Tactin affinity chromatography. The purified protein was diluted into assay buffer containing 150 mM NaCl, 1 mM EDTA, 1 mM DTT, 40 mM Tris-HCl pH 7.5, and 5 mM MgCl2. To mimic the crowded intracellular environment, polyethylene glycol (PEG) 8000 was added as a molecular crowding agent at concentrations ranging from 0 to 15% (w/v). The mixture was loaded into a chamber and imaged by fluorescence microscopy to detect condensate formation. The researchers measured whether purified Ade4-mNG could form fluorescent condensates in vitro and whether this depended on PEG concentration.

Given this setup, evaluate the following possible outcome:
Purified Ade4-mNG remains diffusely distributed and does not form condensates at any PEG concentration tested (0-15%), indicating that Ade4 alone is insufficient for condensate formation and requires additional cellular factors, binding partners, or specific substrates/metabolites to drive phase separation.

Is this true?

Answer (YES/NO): NO